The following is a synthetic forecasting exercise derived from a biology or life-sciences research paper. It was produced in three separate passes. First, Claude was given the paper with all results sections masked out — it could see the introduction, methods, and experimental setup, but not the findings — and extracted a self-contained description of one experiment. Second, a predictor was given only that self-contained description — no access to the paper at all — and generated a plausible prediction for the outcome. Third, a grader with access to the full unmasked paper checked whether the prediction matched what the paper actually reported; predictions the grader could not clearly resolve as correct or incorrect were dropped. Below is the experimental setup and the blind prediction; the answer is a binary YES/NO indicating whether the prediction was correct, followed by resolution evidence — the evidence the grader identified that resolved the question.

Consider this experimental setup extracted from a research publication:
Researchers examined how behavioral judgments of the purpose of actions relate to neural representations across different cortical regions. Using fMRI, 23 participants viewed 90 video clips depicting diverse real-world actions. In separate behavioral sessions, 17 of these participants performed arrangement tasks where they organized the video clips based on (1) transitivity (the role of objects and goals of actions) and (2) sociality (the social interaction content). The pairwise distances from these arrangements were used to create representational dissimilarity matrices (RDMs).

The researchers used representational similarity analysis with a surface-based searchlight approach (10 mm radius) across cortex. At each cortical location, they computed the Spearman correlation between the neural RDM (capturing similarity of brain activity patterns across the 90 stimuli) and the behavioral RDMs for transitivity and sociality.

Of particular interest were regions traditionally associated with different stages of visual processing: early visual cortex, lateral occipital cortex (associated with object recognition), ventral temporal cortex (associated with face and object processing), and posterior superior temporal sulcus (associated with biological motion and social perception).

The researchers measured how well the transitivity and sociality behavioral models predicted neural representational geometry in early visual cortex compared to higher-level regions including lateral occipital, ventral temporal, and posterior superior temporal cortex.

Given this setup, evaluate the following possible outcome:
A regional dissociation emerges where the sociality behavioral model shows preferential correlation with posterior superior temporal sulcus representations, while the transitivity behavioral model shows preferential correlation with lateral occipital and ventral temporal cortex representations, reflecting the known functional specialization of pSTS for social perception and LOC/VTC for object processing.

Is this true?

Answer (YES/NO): NO